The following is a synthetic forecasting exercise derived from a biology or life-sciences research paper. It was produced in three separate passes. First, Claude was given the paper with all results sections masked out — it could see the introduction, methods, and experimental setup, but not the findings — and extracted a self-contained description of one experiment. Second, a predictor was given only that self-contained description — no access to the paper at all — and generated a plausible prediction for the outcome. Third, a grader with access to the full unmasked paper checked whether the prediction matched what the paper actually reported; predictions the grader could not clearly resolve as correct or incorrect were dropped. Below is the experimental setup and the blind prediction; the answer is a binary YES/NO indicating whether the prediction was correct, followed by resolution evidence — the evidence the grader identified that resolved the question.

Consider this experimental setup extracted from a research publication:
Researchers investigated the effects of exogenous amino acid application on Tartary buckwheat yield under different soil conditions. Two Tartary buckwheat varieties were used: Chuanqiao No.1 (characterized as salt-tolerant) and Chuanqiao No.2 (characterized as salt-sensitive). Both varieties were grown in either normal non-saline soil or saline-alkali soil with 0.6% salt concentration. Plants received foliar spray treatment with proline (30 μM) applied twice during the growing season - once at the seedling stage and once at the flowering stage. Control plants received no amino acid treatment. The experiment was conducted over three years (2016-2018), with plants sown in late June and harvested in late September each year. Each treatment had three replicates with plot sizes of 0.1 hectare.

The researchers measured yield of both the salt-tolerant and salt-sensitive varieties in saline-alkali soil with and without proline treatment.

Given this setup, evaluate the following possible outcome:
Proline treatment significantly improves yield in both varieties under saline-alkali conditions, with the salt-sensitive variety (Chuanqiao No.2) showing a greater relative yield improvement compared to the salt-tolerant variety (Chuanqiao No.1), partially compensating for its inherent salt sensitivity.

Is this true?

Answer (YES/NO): NO